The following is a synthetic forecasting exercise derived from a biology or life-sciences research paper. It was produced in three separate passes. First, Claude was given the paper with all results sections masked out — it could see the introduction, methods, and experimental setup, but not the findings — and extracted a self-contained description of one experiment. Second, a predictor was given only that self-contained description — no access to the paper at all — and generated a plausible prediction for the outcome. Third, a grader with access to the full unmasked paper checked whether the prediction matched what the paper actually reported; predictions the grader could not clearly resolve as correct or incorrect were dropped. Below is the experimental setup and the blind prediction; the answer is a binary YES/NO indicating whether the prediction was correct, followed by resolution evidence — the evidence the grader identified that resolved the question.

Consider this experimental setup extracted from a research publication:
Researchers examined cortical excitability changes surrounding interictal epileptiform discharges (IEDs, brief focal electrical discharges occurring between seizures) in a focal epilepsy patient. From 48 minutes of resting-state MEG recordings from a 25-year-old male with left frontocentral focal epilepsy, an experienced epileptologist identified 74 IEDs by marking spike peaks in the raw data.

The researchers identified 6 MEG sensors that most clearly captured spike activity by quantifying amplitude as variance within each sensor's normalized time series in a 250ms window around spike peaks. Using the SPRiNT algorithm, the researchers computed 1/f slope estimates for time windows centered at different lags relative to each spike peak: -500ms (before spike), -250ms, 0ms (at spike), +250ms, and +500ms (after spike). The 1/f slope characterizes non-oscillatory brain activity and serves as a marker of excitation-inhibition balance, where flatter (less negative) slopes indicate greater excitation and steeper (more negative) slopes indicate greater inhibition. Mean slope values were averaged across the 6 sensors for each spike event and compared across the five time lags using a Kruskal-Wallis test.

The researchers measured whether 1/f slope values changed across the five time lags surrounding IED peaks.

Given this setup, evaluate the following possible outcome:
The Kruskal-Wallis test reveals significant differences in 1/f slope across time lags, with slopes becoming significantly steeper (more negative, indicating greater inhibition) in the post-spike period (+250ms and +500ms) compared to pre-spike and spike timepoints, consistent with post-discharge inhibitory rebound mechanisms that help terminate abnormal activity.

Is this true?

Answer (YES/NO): NO